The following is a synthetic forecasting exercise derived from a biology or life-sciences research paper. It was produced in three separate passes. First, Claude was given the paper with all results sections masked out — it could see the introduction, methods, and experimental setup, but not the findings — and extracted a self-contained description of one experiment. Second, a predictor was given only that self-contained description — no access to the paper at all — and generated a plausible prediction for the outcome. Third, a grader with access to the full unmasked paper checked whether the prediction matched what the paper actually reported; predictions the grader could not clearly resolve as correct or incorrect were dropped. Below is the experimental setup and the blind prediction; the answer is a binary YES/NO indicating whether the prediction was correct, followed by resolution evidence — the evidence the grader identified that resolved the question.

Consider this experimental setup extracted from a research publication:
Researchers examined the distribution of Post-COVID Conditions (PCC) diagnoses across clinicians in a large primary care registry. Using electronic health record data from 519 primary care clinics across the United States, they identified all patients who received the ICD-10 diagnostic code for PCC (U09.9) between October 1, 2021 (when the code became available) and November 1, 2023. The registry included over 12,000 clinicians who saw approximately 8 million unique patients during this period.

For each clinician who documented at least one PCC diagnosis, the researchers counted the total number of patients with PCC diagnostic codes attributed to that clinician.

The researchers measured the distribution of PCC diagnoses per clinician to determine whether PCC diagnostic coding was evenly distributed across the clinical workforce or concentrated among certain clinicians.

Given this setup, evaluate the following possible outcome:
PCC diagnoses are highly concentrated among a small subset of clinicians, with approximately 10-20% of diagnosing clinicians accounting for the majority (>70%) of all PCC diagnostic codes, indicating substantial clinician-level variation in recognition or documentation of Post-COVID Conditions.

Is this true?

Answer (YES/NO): NO